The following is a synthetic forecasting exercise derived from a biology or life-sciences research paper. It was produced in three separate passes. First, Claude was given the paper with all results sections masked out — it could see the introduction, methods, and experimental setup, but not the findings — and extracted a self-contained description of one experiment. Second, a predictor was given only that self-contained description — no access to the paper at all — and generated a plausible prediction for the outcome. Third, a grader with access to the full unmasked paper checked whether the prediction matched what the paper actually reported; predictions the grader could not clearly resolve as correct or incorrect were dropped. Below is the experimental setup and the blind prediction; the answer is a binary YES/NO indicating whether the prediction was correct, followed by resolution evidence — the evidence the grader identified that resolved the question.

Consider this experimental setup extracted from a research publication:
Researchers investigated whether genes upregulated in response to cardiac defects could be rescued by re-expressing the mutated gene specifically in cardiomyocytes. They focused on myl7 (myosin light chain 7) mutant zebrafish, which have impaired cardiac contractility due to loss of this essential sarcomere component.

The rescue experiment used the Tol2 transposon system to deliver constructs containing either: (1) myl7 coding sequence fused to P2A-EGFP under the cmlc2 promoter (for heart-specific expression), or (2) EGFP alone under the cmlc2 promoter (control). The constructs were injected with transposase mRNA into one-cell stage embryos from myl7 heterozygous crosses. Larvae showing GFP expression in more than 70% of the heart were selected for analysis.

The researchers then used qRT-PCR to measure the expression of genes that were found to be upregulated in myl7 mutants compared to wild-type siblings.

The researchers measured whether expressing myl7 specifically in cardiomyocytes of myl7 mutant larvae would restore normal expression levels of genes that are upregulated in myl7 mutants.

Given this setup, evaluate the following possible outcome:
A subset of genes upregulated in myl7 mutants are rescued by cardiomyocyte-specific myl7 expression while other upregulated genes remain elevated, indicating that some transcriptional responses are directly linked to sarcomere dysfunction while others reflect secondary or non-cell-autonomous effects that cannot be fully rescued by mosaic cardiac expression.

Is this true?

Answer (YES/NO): NO